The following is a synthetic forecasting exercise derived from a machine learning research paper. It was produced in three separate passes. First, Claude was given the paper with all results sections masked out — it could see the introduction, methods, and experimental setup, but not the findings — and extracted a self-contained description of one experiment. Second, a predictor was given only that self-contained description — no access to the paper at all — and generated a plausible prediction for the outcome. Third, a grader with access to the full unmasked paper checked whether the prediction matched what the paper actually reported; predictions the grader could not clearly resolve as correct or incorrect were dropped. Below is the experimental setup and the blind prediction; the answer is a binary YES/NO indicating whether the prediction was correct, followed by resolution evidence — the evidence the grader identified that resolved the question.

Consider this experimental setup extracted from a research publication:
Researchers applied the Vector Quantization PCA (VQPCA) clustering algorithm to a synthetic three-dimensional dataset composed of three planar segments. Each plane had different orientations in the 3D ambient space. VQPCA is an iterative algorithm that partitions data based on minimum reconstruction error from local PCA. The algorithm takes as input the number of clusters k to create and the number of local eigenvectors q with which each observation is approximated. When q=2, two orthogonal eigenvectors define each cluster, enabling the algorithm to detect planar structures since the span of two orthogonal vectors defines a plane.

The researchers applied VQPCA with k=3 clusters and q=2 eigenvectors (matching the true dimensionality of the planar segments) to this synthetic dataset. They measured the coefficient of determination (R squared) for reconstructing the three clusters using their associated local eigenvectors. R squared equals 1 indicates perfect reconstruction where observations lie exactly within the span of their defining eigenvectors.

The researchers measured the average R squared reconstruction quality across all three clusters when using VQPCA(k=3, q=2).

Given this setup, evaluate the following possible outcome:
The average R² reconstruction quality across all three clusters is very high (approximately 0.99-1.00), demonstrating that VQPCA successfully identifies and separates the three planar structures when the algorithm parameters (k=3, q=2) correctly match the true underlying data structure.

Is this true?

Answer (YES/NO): YES